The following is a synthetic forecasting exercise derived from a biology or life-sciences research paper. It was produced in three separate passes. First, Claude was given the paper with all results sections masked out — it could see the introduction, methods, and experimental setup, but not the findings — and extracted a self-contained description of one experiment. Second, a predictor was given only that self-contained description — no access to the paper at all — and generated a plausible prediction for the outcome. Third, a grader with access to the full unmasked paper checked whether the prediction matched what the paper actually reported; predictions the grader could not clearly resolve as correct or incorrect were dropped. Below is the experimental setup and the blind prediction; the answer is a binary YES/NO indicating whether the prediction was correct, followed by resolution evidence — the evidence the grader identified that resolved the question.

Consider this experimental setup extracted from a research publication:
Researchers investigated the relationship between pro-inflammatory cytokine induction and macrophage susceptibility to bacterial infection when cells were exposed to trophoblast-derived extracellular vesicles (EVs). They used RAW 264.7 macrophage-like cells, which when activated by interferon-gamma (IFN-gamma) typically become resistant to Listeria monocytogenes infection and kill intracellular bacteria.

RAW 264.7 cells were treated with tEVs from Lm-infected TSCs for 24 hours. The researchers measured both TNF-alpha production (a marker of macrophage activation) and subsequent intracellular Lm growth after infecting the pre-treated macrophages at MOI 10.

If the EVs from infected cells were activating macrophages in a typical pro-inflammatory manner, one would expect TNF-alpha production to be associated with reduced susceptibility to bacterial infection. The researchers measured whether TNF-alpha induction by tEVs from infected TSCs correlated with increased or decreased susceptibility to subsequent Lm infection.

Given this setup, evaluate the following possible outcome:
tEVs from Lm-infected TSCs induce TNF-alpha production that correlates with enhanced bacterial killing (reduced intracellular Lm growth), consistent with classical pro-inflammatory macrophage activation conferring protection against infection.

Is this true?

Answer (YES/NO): NO